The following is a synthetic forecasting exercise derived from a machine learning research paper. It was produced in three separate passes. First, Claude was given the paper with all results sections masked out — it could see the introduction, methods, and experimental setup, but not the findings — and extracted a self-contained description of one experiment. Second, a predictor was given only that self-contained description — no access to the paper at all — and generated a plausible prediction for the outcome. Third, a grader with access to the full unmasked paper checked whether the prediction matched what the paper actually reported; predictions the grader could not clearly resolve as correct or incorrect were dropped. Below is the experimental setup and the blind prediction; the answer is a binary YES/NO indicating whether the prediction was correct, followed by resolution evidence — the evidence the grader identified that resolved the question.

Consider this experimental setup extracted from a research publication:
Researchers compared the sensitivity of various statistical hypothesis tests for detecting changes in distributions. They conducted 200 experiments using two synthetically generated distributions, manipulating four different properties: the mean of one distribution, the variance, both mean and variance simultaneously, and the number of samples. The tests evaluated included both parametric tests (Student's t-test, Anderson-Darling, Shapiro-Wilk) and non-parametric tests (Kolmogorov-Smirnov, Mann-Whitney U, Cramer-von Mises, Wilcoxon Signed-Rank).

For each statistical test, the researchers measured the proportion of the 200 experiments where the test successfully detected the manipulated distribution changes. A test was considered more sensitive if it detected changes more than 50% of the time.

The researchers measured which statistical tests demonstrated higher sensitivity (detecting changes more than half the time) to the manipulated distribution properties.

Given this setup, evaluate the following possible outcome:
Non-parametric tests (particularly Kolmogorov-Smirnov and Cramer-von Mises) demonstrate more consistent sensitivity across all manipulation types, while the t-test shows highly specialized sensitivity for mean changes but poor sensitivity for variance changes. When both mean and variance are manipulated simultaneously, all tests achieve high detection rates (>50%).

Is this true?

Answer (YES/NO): NO